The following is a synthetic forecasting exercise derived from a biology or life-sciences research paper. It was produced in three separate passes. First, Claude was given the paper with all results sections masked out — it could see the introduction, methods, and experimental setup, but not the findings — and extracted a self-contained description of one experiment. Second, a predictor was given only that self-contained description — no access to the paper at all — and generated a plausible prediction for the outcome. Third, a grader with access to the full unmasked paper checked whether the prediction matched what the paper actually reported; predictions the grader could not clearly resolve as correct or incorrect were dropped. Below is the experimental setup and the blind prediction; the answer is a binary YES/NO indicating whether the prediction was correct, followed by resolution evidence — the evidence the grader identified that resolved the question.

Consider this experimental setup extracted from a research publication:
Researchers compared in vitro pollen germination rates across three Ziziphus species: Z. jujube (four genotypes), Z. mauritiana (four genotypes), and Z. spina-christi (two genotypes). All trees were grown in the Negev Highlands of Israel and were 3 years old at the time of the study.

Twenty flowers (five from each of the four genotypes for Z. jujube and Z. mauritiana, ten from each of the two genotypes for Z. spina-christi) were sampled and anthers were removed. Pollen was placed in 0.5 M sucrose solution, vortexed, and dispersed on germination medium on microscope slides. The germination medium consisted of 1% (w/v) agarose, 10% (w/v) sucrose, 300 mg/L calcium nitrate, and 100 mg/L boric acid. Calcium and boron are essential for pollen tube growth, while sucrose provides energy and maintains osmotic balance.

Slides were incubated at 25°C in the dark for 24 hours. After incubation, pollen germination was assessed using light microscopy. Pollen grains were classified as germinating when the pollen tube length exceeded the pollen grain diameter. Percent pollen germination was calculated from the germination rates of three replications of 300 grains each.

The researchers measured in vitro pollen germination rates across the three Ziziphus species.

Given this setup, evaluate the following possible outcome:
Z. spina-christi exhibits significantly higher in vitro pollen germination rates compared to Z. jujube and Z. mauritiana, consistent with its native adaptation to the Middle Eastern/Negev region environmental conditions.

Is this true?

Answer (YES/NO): YES